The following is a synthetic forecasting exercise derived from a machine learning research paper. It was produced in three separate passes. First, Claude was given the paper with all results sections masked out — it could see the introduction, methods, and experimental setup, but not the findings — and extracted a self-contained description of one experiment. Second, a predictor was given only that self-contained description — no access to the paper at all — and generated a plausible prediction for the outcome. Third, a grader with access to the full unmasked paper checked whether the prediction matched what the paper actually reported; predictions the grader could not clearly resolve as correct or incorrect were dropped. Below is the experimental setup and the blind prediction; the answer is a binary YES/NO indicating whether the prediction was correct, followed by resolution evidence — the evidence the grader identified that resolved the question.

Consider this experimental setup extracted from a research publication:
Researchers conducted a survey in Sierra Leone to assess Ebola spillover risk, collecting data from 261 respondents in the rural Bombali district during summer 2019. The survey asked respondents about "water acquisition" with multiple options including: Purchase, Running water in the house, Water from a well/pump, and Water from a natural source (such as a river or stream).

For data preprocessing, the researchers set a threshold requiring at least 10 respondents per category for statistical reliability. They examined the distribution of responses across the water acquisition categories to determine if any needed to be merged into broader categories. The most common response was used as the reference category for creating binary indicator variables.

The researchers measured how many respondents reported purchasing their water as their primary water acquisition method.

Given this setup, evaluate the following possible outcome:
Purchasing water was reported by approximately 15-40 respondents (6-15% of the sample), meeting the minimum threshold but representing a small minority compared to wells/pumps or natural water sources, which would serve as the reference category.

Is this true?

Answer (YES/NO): NO